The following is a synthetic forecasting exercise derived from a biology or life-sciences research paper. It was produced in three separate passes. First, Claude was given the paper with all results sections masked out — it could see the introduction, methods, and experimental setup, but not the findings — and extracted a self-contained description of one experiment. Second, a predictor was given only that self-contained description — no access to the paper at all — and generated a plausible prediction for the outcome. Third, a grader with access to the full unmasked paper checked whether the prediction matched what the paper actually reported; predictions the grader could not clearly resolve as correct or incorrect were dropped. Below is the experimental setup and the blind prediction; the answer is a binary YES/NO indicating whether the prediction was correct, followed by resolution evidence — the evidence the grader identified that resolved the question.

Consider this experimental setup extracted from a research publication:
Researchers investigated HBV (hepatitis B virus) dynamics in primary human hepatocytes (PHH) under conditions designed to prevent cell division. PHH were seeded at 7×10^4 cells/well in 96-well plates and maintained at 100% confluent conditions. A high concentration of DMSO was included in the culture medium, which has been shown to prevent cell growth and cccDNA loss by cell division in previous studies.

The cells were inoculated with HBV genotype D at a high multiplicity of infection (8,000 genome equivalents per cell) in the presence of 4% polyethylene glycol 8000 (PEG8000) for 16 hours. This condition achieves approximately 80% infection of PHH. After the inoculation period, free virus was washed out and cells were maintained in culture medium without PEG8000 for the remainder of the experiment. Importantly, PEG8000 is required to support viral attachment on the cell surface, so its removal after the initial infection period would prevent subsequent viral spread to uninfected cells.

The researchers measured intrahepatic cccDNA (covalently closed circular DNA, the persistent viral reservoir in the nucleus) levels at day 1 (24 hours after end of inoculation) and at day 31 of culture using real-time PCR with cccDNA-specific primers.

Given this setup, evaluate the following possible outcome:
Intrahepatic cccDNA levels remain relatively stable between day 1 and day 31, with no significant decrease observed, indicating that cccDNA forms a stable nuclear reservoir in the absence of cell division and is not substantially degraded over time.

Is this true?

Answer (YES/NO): YES